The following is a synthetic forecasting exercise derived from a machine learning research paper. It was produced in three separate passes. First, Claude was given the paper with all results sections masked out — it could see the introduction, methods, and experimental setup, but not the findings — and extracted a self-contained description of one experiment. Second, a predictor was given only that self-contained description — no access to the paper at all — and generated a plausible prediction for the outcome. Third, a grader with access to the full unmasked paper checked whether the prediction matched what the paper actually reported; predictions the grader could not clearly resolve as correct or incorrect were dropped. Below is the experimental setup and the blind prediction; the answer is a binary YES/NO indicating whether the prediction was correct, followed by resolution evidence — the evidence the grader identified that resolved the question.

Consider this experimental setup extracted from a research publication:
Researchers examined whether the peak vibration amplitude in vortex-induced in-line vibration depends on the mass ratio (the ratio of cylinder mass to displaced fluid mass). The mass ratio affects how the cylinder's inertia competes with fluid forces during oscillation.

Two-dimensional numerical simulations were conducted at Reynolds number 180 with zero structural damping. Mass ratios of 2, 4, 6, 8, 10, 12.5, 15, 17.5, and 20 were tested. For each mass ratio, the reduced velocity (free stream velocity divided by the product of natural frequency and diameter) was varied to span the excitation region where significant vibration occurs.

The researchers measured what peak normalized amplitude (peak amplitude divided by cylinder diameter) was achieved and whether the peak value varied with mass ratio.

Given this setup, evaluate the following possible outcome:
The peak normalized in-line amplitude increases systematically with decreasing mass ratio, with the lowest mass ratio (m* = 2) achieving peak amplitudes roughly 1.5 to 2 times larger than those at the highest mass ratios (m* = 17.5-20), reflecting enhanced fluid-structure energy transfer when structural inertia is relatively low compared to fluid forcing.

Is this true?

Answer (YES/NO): NO